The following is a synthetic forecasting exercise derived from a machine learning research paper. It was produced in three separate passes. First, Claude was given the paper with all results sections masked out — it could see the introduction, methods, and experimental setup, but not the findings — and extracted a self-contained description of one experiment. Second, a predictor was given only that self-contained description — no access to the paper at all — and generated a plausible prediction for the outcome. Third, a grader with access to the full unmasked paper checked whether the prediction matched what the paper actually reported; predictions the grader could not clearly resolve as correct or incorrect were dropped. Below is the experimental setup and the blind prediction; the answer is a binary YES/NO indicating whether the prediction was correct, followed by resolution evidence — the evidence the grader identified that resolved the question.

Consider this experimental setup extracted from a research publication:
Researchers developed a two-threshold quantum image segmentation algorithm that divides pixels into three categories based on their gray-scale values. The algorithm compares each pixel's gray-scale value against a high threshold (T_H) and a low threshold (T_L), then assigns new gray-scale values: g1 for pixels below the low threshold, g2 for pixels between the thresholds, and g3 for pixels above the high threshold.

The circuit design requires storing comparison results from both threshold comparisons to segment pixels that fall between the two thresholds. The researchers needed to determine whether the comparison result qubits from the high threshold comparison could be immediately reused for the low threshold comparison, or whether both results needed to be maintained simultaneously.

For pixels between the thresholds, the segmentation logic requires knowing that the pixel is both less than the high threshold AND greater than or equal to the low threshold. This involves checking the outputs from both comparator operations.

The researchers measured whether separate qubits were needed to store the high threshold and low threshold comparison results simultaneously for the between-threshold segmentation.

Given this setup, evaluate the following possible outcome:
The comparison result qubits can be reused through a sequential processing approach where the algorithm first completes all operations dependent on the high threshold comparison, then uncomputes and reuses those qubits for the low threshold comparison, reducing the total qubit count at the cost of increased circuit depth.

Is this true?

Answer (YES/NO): NO